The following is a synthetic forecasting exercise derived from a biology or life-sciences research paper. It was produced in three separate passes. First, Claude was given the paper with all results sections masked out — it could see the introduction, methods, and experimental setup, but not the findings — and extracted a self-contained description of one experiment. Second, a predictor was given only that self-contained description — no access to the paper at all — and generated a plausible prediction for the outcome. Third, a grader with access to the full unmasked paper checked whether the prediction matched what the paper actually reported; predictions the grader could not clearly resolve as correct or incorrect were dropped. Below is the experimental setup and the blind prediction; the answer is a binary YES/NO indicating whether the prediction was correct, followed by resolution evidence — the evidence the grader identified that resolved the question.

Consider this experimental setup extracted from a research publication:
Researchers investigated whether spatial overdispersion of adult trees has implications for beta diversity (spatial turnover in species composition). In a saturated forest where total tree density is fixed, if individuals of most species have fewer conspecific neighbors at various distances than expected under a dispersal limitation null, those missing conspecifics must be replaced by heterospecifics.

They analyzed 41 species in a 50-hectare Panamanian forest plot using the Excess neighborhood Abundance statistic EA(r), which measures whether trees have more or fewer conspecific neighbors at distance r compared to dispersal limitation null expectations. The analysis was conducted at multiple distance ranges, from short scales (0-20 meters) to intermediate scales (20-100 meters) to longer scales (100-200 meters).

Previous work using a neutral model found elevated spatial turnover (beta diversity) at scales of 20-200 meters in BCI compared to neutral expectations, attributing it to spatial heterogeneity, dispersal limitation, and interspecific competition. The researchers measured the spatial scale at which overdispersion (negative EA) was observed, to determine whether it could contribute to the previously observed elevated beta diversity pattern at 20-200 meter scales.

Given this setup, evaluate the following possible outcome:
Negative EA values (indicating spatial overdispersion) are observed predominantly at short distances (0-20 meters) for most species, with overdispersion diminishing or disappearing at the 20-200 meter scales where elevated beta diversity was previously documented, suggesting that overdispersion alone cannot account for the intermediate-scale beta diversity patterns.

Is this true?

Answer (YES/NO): NO